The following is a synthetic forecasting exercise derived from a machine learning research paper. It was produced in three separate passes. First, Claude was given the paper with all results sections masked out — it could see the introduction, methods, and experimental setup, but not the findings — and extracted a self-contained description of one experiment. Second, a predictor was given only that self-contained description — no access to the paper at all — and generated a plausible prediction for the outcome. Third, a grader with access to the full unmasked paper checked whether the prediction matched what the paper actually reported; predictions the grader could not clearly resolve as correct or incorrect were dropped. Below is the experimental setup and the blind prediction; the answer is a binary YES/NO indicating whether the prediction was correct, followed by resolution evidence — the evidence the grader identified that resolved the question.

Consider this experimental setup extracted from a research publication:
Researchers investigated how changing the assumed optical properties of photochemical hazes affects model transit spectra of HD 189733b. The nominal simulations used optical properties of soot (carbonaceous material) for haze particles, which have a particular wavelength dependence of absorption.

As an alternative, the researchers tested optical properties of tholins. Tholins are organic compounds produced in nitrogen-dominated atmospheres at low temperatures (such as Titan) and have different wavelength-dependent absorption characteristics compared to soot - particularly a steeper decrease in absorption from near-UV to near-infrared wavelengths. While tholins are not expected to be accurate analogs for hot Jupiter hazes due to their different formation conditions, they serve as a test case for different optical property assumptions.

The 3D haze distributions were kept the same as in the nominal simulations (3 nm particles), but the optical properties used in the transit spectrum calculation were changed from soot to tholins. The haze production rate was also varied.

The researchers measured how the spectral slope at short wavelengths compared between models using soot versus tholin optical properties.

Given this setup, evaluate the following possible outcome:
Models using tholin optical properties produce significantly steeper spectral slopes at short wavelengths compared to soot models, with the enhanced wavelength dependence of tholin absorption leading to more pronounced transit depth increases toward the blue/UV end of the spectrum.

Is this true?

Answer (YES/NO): YES